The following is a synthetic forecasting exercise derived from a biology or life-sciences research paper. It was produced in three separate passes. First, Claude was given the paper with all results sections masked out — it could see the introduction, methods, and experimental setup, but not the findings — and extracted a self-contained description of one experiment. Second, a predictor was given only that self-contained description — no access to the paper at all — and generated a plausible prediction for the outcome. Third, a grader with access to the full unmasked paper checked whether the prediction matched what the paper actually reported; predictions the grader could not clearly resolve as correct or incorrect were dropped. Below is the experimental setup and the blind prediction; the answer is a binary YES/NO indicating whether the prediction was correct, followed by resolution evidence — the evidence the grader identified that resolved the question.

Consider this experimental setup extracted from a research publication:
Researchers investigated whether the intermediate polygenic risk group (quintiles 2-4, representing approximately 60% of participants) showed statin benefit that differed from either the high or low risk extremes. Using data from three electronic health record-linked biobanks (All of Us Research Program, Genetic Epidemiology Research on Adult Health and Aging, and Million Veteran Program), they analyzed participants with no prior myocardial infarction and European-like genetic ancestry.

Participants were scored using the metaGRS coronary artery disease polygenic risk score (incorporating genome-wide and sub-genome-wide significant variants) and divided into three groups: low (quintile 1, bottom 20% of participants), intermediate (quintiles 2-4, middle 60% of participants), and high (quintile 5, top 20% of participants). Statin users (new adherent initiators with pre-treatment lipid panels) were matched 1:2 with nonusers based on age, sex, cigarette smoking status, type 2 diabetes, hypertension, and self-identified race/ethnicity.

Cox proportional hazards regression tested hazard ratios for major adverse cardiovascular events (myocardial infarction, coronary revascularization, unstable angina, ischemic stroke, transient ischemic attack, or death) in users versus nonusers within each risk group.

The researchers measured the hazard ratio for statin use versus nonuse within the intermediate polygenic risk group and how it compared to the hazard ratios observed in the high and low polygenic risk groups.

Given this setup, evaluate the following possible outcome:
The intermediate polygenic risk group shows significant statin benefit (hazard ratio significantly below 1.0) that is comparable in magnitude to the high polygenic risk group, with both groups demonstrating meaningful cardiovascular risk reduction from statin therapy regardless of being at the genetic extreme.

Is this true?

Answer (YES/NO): NO